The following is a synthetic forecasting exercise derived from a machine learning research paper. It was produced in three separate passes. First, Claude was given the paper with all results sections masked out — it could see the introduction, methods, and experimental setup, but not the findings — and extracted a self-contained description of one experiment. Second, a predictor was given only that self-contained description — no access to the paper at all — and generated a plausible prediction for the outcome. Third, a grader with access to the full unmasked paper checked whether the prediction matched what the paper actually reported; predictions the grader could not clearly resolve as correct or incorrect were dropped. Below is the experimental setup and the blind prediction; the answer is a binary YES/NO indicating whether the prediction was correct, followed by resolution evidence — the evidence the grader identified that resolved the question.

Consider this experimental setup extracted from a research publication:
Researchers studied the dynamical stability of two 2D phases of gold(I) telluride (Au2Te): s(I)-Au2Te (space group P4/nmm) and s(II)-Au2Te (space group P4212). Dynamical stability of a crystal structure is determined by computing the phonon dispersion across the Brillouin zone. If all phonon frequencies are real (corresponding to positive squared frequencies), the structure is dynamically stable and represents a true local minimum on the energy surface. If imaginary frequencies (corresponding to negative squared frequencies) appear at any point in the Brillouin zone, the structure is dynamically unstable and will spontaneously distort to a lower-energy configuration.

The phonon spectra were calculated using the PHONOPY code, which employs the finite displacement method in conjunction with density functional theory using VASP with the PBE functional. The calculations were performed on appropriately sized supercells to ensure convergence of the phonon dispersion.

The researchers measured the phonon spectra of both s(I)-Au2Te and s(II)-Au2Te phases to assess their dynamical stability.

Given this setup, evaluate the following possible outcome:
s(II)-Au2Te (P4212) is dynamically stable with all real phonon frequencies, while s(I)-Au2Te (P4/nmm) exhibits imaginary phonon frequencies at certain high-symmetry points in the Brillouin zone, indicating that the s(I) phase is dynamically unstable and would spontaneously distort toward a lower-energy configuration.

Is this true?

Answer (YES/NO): NO